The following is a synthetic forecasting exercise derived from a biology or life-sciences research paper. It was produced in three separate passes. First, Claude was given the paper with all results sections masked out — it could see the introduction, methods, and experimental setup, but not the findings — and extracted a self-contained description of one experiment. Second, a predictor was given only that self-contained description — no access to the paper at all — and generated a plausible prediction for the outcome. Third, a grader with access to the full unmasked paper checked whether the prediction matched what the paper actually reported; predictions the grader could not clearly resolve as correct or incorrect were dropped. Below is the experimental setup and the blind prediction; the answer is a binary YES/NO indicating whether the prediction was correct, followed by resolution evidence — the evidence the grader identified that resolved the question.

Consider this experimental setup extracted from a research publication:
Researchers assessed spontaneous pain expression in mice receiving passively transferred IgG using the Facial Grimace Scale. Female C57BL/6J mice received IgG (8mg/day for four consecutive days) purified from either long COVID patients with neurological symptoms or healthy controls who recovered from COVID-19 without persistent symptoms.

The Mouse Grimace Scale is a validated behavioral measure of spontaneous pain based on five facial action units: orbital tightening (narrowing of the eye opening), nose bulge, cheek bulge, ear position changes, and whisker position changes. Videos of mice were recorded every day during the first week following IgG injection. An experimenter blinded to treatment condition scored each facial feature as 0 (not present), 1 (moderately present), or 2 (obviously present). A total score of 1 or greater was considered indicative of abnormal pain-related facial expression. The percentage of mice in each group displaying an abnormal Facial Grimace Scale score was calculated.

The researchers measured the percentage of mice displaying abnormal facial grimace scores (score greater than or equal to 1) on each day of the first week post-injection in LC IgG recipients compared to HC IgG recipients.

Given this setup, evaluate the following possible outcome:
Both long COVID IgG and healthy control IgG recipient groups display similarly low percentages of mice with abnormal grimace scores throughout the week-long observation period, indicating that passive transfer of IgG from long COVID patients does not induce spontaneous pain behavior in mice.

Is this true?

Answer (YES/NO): NO